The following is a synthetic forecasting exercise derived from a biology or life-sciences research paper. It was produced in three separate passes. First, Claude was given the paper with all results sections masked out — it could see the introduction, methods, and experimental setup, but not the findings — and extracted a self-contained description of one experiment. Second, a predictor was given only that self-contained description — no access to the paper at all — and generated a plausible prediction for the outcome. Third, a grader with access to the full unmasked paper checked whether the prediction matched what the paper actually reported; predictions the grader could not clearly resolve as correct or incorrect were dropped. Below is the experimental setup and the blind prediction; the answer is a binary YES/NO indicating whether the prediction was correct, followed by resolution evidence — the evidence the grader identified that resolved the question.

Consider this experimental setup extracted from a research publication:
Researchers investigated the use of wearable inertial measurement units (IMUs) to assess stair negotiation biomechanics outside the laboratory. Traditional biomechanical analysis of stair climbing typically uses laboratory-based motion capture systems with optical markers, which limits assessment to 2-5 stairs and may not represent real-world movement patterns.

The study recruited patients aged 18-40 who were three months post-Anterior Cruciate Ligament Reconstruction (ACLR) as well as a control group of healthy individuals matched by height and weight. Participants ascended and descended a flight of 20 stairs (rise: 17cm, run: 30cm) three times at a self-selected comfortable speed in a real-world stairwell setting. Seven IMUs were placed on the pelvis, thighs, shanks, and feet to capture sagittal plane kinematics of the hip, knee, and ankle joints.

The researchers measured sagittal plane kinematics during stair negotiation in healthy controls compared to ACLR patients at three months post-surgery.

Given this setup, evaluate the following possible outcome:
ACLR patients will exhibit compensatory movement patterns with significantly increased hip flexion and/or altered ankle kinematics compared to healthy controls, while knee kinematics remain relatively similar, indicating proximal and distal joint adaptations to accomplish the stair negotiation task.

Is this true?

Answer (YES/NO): NO